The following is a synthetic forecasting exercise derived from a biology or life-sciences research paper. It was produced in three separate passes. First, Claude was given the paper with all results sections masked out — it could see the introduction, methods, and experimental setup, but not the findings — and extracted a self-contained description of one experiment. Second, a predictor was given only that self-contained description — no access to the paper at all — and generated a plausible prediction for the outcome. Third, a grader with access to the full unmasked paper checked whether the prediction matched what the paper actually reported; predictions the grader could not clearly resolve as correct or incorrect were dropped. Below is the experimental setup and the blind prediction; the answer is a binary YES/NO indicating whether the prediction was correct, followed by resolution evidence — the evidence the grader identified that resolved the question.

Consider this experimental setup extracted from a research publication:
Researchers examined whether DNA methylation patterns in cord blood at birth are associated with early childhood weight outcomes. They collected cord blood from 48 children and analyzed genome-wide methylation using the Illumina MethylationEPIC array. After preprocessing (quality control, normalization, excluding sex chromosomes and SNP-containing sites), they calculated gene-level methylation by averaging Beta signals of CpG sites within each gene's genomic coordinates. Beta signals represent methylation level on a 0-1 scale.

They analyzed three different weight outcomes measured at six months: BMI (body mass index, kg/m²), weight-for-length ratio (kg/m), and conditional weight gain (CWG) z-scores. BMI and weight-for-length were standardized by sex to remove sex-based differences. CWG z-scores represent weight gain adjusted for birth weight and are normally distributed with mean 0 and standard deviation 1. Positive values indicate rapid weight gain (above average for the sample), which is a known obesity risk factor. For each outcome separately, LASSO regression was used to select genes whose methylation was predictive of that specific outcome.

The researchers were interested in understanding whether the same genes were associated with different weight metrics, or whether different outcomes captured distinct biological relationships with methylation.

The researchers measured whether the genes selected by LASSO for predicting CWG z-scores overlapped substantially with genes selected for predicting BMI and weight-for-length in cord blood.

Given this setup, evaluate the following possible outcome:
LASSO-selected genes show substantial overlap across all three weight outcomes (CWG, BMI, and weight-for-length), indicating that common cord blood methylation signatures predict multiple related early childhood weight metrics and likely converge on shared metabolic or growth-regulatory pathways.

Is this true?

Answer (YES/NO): NO